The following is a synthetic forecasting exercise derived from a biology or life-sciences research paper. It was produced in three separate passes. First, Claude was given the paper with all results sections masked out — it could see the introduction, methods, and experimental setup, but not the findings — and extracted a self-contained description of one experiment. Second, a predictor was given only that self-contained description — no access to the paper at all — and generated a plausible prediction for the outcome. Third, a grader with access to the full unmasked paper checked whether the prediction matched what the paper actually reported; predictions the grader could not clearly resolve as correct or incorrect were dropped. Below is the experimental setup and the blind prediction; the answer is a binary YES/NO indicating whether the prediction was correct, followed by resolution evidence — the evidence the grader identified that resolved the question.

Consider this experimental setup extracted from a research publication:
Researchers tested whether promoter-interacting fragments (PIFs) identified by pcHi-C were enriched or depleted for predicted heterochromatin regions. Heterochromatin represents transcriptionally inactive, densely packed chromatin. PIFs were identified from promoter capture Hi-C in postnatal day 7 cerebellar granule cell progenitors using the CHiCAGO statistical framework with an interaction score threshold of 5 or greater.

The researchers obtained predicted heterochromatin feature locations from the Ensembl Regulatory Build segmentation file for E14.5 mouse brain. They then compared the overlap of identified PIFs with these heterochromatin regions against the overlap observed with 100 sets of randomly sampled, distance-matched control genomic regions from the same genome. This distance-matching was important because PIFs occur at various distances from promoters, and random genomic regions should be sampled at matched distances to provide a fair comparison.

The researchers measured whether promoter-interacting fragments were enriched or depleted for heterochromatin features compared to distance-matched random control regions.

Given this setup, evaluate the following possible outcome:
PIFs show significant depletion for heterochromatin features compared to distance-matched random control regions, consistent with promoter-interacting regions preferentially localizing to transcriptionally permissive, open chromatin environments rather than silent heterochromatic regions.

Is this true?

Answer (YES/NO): YES